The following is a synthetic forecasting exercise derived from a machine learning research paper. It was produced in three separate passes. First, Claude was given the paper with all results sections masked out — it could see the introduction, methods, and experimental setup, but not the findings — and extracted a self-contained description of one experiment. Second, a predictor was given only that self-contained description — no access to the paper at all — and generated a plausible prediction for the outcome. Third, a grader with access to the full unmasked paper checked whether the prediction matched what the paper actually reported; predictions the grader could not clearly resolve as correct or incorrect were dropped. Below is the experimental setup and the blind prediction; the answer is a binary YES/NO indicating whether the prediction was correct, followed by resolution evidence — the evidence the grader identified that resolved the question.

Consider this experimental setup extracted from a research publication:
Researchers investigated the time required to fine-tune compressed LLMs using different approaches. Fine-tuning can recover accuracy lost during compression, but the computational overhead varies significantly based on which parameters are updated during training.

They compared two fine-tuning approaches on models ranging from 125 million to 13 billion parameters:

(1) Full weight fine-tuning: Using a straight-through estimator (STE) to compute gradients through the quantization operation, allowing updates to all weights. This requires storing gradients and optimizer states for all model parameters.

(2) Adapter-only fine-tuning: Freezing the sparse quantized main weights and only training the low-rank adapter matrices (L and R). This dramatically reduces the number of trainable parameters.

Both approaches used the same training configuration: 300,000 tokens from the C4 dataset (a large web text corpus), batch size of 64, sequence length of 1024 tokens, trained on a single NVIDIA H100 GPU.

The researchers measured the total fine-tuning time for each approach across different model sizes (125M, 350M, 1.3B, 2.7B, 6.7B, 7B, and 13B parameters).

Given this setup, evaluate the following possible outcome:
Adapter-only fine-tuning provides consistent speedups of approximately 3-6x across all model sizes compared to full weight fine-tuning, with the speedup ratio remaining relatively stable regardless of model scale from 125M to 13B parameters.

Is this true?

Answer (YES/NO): NO